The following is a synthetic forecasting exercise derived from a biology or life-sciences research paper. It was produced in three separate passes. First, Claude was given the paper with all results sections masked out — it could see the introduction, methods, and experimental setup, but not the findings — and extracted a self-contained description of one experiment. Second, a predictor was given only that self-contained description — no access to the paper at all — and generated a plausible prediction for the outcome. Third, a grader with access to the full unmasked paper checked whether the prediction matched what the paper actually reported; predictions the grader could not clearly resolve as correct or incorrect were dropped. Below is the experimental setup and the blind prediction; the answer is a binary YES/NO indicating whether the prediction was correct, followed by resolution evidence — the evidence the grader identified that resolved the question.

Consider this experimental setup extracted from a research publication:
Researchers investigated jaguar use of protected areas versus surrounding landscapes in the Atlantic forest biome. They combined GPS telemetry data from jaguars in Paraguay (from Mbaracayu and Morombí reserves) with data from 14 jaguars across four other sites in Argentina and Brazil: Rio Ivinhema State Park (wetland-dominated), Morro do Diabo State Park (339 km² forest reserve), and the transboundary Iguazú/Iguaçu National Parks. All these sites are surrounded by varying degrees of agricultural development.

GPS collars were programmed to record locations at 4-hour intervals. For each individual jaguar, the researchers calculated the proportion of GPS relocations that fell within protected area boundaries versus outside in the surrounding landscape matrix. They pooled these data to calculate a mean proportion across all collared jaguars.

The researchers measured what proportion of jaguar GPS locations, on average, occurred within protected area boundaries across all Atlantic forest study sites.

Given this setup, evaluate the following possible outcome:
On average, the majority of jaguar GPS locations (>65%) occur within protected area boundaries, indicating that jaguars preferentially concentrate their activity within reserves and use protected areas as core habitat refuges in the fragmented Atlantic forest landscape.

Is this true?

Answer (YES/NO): YES